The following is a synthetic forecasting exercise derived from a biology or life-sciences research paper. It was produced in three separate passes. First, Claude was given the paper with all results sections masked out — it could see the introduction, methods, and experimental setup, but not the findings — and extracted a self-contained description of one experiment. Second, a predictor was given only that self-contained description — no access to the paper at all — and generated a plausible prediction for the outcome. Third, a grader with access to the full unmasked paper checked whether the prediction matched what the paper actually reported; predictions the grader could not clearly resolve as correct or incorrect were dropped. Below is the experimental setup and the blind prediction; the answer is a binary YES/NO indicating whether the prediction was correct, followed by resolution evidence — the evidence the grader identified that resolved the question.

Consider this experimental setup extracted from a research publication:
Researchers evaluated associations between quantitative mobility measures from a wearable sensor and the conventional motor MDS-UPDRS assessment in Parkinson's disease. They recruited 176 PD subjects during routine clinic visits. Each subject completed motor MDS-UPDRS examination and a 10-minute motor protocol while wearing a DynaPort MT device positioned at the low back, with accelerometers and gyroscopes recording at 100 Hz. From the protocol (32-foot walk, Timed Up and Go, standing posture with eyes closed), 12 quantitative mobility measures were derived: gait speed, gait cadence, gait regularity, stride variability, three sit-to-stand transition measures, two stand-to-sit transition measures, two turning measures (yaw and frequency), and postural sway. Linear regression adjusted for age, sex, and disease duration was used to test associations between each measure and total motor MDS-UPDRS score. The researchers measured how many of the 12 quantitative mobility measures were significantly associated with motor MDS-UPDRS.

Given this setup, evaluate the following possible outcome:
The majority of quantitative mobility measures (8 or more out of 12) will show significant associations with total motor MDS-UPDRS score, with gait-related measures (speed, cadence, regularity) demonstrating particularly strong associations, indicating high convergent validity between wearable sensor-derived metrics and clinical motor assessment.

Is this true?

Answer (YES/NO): NO